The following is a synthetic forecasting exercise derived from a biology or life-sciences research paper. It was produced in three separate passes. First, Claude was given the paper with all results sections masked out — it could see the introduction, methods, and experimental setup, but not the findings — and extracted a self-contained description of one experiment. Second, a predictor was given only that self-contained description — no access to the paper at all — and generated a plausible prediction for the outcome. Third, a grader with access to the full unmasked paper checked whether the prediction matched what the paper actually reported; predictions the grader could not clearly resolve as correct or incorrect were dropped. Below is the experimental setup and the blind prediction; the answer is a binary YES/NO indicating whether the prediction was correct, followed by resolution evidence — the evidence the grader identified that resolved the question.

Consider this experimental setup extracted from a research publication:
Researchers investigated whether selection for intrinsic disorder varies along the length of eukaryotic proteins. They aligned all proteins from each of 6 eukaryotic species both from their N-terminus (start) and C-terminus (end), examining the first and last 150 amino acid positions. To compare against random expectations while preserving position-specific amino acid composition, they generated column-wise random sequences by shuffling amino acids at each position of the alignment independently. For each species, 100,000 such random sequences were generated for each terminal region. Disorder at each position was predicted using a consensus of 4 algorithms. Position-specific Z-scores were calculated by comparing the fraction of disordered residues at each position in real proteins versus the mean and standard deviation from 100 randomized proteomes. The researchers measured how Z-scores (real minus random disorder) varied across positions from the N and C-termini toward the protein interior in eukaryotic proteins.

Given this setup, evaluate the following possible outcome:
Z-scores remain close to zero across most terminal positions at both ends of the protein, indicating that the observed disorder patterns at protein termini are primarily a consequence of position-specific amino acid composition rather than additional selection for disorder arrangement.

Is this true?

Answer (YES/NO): NO